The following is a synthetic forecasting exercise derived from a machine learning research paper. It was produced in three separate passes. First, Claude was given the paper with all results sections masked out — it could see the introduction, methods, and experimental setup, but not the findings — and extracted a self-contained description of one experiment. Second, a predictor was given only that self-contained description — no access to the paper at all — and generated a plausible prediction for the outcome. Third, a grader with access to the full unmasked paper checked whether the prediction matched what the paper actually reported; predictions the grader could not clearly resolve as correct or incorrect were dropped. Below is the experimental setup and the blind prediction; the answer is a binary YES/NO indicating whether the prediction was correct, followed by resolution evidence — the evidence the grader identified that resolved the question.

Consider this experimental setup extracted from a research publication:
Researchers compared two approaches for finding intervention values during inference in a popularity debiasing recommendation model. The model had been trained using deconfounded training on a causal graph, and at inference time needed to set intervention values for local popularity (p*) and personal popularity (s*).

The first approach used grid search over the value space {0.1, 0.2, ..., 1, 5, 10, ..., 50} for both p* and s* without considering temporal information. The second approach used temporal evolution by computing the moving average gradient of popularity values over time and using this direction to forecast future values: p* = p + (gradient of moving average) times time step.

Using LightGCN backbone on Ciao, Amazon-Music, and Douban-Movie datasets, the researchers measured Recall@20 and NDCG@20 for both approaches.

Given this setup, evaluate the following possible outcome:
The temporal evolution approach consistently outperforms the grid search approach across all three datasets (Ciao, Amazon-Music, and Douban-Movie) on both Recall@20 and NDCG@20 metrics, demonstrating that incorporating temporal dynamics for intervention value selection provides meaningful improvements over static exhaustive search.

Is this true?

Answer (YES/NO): YES